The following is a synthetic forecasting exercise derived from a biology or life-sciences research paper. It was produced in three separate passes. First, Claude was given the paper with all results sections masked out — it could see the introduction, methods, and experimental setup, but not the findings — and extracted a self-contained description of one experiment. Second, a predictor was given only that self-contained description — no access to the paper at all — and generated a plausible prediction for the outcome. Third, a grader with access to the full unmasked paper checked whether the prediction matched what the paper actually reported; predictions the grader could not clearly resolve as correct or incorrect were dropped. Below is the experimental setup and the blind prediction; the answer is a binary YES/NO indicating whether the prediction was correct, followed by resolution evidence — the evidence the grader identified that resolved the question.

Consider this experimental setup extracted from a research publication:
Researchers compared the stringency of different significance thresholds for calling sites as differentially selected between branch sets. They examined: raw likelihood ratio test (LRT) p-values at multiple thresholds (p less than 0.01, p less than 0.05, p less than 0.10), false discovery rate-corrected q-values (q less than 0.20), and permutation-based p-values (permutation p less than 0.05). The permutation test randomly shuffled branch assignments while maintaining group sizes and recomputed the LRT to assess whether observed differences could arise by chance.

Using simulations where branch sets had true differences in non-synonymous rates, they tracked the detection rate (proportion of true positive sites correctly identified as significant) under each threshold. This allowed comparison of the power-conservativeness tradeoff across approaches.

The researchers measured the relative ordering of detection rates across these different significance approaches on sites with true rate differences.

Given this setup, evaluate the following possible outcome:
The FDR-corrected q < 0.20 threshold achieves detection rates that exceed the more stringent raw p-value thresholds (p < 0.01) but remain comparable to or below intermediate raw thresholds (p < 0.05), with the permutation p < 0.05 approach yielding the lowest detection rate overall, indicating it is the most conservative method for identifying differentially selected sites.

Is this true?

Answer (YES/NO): NO